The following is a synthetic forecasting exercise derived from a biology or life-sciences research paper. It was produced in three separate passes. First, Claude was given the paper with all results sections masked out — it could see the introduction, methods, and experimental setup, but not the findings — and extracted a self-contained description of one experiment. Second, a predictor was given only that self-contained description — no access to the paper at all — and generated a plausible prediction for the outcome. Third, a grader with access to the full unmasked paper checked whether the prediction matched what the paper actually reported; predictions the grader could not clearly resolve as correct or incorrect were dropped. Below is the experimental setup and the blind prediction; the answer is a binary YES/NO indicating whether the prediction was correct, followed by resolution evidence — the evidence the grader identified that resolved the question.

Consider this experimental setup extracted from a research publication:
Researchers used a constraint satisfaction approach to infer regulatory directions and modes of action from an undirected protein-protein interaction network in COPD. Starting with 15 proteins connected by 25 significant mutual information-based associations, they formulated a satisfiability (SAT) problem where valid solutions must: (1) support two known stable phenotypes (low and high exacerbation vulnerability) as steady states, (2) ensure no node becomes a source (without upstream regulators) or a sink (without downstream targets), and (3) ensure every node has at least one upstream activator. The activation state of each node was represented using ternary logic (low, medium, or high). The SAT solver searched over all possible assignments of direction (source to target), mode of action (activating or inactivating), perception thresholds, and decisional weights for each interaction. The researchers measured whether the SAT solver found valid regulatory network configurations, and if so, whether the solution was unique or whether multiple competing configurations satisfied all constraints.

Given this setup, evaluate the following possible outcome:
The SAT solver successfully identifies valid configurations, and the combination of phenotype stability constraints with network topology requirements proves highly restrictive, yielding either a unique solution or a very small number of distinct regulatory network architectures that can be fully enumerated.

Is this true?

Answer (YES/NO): NO